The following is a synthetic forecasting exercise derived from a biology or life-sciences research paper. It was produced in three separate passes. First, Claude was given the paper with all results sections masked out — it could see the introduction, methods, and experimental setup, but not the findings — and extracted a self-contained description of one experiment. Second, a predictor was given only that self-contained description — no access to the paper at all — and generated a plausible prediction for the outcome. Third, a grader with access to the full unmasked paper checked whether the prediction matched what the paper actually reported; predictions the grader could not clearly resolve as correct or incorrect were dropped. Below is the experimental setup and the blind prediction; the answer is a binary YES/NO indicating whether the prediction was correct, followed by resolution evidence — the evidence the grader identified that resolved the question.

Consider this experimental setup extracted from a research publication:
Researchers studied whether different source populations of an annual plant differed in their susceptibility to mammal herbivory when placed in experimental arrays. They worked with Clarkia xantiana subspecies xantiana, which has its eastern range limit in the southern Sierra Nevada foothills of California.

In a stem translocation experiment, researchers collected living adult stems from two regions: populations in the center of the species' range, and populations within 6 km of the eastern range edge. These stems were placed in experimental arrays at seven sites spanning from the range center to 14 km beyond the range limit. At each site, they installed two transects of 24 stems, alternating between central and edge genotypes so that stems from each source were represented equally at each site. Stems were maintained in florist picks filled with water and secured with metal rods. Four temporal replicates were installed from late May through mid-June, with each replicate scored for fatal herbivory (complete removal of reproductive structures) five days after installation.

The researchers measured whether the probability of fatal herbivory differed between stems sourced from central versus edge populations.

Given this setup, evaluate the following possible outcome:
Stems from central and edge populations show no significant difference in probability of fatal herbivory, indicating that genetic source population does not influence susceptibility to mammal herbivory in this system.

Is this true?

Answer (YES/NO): YES